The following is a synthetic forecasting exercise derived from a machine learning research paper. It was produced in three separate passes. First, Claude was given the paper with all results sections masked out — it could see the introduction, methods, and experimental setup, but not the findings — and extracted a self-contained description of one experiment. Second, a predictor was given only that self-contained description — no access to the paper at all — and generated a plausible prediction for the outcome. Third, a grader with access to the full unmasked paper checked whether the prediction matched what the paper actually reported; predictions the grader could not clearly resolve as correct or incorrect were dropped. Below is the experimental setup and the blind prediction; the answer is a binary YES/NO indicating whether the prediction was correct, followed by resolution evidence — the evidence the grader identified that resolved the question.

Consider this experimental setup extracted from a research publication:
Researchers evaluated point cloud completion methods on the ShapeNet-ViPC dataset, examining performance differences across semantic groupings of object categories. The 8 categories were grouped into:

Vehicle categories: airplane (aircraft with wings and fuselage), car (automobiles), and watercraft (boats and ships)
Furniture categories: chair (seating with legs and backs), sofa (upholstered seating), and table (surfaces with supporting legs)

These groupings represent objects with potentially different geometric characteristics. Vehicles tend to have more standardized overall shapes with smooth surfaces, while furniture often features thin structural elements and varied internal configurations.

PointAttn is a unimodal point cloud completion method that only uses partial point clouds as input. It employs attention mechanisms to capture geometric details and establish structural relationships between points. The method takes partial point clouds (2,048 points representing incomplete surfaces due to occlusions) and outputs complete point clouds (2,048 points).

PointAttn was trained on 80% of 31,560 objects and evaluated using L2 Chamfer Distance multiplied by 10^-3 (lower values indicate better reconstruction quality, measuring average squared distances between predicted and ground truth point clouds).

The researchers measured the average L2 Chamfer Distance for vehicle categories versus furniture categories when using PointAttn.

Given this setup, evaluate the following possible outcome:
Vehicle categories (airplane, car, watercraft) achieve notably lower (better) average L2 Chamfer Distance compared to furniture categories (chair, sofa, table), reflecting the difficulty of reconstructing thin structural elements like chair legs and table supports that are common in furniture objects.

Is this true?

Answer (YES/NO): YES